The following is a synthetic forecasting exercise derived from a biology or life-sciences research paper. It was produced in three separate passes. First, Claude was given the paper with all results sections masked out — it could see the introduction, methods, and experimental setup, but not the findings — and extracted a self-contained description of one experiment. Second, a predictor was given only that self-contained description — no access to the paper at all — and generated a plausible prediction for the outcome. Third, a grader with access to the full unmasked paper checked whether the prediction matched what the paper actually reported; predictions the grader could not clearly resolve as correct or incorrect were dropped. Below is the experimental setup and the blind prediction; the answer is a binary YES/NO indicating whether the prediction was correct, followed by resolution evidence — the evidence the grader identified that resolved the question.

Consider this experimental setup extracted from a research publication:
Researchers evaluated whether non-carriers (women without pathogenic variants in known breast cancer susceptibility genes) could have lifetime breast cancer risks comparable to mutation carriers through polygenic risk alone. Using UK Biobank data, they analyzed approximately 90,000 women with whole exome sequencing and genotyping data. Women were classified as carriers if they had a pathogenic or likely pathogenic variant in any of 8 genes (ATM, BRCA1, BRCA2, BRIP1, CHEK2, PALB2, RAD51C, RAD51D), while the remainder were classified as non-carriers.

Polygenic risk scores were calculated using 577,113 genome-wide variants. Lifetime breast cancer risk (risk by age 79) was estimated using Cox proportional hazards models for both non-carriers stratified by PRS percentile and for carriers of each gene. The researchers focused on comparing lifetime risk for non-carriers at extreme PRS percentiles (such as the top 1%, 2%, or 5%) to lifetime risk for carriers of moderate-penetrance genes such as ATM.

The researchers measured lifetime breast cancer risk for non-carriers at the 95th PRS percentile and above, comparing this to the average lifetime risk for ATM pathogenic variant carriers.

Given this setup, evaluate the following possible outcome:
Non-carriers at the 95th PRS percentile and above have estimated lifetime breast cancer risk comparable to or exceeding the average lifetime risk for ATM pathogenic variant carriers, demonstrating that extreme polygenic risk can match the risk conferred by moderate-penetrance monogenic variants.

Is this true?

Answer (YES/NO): YES